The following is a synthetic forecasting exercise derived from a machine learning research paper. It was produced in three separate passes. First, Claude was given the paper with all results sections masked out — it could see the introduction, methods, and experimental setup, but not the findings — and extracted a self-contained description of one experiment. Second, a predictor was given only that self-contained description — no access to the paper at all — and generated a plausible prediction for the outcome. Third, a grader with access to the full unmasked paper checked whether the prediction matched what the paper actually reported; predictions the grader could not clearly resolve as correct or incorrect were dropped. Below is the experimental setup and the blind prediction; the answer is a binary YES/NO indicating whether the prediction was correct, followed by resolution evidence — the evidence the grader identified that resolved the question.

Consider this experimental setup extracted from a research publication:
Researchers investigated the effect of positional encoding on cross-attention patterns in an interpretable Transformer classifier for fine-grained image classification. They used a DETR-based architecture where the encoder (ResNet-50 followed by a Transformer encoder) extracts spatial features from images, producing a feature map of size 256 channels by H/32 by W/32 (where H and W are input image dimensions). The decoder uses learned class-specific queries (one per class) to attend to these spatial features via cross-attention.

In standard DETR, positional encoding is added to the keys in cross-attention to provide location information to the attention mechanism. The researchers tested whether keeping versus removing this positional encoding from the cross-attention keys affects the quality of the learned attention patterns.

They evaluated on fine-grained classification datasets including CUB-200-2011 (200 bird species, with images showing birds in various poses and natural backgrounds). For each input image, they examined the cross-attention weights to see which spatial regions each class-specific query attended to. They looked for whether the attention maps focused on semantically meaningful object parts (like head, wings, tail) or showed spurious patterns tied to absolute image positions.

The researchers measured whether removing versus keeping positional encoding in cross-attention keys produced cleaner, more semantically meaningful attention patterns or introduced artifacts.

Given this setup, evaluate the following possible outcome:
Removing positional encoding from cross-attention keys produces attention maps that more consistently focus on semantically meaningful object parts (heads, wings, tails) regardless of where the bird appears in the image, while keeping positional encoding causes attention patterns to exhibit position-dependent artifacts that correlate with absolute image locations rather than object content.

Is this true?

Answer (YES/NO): YES